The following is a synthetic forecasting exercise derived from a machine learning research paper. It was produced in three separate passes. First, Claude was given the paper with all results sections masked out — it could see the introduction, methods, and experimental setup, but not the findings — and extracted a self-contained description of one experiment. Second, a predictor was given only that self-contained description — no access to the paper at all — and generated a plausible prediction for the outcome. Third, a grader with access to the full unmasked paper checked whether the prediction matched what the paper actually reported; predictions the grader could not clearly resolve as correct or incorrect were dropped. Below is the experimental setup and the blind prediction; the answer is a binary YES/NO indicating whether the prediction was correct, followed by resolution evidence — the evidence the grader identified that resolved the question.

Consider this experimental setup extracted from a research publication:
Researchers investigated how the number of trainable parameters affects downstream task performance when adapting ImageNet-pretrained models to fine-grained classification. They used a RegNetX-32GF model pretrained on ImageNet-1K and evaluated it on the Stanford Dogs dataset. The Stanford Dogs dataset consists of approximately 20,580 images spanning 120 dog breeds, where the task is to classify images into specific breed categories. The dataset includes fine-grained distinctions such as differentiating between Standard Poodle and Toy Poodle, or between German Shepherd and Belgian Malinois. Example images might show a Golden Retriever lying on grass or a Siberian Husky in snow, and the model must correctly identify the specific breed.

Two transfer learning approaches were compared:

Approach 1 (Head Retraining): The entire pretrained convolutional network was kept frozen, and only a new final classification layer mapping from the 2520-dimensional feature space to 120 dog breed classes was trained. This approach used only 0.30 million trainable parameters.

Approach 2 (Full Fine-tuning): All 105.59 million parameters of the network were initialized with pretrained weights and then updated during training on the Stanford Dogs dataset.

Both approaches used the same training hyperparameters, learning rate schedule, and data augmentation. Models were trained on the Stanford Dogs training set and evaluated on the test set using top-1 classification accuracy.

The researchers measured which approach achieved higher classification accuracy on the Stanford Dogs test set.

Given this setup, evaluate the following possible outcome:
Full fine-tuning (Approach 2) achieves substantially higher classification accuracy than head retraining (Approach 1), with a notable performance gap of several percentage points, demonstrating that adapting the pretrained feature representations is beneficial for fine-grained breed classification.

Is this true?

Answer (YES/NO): NO